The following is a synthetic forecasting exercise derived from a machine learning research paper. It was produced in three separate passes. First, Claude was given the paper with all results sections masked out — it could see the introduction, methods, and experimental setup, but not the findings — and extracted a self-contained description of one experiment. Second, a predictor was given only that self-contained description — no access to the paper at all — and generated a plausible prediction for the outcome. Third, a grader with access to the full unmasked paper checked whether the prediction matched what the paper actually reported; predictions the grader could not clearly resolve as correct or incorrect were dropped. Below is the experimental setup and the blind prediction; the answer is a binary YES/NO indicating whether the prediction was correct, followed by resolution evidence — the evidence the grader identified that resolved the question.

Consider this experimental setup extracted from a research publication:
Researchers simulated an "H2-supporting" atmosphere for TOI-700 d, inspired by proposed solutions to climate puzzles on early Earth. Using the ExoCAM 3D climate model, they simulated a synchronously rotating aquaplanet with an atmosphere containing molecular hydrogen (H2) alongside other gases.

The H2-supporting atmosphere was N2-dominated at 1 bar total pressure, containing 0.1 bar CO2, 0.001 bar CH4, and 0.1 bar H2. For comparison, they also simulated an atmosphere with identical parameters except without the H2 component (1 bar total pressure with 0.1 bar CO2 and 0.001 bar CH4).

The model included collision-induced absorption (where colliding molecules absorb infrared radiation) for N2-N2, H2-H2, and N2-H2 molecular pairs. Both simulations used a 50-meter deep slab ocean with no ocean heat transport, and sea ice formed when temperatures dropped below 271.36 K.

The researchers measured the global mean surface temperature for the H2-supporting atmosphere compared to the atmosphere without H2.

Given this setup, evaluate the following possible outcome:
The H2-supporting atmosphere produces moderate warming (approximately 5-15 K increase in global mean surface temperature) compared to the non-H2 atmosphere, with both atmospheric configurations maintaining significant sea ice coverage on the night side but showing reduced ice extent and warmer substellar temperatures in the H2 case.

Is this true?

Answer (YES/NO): NO